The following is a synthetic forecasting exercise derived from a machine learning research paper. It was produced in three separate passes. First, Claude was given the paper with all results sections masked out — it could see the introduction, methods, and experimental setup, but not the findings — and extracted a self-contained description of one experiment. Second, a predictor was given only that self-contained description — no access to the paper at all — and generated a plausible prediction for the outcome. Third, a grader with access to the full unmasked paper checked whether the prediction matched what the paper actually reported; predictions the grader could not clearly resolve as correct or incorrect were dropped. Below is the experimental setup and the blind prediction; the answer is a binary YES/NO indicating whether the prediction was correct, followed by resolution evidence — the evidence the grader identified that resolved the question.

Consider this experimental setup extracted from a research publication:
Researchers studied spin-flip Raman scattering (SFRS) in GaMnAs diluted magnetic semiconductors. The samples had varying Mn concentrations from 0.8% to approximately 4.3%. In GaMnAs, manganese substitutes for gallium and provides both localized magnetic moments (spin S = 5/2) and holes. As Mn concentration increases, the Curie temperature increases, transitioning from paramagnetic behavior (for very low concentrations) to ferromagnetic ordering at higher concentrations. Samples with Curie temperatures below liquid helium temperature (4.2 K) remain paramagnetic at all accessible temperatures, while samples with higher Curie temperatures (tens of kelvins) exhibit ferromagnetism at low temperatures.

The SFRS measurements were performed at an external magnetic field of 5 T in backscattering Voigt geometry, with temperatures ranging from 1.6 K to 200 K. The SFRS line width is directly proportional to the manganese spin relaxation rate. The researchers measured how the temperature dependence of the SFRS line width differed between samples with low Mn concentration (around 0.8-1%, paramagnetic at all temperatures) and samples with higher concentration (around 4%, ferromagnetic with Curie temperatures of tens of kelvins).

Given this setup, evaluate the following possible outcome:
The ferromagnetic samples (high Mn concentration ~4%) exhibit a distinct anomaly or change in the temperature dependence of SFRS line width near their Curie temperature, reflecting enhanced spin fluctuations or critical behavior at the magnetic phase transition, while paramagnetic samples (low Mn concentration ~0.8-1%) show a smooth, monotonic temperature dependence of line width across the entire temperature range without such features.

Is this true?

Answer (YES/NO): NO